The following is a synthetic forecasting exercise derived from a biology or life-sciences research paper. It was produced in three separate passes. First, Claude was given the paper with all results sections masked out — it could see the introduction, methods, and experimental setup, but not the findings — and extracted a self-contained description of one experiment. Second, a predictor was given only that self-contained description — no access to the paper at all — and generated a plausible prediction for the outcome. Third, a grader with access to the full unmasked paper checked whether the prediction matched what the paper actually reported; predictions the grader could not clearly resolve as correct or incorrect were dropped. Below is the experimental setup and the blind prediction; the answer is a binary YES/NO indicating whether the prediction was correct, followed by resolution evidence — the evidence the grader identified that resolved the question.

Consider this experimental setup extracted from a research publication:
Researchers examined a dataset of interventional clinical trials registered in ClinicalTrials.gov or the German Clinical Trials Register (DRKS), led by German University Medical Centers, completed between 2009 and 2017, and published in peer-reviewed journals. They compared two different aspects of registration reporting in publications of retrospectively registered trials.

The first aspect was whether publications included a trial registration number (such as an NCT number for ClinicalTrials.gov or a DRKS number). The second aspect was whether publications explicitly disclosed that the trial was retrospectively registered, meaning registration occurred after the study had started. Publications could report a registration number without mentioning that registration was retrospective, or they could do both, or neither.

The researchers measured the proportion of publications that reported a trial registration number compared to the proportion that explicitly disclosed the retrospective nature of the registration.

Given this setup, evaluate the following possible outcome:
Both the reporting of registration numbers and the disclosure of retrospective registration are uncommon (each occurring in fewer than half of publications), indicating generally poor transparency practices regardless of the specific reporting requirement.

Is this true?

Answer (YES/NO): NO